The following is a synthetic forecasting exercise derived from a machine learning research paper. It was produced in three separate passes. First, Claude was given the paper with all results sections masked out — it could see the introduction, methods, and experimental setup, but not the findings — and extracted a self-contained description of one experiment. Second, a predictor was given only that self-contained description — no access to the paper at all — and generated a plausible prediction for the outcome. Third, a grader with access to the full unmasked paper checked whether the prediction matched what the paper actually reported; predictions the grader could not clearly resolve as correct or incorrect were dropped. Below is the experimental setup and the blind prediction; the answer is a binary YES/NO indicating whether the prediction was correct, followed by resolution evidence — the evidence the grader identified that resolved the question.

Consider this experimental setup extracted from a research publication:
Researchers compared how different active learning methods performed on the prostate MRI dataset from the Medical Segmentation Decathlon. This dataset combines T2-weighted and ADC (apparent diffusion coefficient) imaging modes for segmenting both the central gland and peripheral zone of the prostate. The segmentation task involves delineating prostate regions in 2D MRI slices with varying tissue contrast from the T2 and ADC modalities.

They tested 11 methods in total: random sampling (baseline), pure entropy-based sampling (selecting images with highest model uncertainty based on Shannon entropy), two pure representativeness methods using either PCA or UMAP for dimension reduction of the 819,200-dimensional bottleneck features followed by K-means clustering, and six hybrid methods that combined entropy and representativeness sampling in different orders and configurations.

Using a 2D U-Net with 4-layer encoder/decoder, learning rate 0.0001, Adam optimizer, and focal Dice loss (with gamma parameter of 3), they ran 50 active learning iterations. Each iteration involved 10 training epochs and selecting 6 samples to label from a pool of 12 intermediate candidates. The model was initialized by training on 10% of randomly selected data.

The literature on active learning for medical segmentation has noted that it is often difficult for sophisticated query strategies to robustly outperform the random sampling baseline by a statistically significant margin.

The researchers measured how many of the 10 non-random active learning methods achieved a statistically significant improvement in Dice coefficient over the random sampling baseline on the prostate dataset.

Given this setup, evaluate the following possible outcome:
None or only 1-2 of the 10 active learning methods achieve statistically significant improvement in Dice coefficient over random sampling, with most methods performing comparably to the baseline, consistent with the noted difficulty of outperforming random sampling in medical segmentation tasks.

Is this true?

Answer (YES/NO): NO